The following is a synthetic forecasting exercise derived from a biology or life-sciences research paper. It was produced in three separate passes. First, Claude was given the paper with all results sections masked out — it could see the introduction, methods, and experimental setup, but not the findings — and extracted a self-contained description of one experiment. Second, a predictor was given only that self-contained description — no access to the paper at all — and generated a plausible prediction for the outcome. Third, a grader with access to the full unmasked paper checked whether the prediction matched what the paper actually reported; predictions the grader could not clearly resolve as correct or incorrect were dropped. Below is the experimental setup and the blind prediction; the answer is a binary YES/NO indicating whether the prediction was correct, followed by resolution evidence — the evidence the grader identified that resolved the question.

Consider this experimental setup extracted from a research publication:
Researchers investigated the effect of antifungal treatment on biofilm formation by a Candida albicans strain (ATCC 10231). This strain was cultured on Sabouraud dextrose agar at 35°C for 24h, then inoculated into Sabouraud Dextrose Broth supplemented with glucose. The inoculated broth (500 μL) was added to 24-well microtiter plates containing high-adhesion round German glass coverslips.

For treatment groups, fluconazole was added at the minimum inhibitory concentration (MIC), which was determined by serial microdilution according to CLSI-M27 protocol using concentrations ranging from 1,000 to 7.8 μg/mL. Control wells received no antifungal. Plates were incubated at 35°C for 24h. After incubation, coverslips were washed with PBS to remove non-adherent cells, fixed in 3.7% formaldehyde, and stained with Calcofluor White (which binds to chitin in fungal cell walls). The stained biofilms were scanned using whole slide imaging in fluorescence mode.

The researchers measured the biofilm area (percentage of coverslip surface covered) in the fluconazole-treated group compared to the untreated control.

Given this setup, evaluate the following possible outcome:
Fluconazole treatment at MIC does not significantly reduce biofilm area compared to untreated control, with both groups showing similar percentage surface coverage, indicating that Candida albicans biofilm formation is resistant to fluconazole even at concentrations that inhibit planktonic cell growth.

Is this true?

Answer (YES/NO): YES